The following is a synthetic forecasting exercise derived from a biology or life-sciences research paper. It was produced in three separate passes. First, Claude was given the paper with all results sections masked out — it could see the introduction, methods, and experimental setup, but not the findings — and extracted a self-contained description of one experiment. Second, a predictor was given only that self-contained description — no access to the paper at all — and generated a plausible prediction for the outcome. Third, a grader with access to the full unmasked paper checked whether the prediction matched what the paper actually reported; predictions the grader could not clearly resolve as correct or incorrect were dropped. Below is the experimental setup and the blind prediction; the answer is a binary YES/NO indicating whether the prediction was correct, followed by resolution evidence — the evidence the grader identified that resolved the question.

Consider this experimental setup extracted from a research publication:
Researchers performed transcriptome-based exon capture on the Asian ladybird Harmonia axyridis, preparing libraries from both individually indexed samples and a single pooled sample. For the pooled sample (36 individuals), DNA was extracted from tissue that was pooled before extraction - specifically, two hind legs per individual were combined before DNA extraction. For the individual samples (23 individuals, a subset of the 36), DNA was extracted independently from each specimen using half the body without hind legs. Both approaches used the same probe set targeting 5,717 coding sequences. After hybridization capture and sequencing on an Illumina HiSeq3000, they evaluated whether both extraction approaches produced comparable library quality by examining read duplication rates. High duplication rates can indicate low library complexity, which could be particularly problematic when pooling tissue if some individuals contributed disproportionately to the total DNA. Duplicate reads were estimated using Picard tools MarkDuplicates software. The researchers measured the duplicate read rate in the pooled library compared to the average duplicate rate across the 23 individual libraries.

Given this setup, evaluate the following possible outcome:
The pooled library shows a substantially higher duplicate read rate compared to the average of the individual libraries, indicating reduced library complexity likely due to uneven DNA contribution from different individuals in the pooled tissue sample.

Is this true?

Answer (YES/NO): NO